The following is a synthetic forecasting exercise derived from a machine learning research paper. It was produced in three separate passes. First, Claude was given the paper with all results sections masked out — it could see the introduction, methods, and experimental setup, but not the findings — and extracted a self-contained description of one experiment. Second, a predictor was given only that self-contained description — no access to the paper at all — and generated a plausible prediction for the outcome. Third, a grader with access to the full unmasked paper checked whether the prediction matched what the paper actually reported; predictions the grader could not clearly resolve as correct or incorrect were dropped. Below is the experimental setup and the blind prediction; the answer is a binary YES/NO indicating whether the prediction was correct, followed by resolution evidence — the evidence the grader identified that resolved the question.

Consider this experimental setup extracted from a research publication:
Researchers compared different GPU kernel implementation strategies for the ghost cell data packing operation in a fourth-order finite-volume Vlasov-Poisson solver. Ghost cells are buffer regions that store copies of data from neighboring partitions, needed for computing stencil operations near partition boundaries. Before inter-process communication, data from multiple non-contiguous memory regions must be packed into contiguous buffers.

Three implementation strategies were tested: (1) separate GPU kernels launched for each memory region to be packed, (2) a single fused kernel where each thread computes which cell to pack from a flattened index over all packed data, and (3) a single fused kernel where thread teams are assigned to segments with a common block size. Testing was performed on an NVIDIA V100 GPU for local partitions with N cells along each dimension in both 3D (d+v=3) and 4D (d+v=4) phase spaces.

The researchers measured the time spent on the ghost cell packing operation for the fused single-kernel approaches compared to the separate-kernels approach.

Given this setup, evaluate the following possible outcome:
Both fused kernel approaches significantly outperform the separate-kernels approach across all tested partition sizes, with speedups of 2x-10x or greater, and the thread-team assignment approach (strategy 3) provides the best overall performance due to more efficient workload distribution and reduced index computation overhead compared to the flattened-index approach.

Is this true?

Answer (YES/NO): NO